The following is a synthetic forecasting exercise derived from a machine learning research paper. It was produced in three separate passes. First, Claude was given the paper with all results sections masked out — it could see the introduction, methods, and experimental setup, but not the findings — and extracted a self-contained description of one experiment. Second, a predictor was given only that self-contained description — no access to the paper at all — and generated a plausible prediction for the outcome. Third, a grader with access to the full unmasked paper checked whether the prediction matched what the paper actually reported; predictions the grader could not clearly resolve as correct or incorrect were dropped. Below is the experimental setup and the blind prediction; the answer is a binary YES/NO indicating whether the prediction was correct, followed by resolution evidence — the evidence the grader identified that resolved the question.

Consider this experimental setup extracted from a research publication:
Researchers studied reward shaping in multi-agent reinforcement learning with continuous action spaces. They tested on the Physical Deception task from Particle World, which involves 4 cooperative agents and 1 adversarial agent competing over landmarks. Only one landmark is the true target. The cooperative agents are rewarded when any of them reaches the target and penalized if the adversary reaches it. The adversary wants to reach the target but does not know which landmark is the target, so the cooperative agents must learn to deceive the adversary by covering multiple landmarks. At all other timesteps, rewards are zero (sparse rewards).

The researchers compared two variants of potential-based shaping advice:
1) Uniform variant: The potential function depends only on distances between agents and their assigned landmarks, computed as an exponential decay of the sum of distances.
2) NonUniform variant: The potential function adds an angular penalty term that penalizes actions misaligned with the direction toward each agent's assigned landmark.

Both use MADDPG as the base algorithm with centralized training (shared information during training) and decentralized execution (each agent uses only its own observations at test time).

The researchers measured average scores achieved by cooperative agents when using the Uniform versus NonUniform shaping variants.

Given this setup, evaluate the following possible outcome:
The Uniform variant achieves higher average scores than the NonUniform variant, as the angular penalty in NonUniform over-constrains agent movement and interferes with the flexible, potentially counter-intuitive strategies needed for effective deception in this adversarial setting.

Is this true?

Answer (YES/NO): NO